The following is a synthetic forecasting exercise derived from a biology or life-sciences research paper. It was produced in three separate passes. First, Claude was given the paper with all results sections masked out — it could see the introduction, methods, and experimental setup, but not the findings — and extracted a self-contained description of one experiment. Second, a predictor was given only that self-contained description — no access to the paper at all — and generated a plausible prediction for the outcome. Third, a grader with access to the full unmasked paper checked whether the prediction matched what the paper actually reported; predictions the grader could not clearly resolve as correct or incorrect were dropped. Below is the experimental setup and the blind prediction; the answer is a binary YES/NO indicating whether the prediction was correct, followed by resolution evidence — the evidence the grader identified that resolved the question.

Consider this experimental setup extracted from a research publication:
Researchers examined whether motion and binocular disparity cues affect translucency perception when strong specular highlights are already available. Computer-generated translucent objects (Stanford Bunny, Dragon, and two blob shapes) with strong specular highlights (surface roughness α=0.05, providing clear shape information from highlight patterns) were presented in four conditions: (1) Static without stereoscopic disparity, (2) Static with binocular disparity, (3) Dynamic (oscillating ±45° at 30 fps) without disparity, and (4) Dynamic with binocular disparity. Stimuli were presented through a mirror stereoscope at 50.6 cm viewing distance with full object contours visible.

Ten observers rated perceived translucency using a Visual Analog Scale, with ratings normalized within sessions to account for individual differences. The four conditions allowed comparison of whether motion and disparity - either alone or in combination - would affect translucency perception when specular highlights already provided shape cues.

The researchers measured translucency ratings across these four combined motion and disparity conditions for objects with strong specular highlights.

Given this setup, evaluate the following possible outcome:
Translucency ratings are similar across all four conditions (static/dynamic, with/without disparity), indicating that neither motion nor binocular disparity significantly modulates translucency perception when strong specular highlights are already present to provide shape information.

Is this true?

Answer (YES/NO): NO